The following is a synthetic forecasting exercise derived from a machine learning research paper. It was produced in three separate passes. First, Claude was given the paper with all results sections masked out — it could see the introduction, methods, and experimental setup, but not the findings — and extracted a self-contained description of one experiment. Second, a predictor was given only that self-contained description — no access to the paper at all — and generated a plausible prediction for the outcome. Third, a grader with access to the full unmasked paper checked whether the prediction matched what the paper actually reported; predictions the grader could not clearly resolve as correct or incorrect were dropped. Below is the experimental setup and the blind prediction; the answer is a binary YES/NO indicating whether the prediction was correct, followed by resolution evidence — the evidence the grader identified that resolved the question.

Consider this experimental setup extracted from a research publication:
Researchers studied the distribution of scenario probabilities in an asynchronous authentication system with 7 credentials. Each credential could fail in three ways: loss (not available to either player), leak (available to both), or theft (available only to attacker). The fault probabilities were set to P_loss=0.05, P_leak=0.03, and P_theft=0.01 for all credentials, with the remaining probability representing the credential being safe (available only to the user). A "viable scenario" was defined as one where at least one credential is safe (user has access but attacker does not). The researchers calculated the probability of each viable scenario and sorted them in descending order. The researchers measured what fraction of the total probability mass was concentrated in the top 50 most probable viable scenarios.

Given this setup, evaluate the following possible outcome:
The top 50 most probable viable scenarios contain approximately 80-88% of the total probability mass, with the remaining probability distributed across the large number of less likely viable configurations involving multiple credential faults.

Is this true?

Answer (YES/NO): NO